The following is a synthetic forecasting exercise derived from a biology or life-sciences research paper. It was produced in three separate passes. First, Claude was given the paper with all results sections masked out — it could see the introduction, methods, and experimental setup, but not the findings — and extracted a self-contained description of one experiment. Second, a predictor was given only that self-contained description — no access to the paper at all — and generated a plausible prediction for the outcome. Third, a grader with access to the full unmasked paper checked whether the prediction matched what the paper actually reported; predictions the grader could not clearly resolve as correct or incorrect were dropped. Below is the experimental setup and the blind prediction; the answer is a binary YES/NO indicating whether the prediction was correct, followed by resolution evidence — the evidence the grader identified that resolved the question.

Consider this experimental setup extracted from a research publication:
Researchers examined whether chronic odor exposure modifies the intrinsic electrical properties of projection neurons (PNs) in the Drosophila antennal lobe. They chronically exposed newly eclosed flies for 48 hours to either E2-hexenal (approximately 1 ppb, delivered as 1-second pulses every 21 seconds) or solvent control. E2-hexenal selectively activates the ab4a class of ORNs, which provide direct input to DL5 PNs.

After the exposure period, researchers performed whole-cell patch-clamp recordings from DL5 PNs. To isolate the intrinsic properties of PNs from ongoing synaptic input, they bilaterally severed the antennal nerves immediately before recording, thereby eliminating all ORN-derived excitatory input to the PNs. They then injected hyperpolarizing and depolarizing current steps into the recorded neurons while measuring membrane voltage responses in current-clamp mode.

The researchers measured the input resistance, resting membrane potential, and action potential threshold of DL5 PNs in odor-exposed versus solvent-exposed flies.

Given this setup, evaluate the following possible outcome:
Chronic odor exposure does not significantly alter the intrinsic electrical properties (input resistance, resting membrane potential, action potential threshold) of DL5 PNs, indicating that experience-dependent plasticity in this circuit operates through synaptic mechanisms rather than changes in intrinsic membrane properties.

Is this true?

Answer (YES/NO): YES